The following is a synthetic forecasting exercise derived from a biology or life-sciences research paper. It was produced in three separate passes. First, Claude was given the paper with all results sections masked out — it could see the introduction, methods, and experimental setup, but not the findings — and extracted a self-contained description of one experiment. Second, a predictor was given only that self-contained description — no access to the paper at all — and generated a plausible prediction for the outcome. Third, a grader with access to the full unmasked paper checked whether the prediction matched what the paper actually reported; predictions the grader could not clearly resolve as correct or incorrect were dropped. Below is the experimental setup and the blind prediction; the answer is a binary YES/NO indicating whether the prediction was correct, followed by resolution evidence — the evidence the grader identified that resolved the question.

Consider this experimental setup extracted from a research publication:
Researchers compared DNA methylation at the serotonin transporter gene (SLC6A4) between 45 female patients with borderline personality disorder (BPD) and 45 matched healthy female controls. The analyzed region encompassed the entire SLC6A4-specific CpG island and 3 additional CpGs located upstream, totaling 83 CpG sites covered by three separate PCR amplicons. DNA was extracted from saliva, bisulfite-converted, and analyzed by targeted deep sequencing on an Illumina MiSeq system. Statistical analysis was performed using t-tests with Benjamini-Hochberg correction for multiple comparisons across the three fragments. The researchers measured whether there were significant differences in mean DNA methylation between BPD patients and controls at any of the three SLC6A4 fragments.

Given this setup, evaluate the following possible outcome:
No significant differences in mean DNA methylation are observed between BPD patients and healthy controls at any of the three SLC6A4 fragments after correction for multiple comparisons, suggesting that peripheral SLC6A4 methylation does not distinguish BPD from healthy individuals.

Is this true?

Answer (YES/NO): YES